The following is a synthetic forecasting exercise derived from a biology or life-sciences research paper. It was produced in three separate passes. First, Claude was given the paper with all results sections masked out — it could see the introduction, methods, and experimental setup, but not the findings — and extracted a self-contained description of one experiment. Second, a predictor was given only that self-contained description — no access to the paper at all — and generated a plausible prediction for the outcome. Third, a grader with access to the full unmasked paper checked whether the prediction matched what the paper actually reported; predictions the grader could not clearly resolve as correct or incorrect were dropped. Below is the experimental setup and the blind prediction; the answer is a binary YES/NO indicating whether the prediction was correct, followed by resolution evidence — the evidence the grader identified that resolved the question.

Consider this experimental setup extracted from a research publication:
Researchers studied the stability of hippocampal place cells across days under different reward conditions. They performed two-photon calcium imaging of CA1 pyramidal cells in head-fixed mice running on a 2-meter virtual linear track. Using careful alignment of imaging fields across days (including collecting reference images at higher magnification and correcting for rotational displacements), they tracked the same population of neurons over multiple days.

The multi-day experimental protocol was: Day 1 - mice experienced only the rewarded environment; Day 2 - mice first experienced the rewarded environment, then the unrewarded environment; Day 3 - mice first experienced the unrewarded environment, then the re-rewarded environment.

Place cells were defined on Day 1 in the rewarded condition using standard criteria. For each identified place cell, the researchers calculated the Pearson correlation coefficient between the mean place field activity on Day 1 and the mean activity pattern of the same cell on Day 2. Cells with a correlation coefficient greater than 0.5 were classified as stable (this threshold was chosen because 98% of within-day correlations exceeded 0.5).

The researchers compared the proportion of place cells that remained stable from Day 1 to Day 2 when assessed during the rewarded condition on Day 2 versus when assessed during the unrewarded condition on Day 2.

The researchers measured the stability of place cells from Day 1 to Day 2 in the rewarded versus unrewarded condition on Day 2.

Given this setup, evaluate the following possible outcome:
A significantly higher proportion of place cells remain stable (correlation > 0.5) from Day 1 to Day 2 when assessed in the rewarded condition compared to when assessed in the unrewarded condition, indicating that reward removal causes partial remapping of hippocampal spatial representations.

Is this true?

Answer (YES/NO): YES